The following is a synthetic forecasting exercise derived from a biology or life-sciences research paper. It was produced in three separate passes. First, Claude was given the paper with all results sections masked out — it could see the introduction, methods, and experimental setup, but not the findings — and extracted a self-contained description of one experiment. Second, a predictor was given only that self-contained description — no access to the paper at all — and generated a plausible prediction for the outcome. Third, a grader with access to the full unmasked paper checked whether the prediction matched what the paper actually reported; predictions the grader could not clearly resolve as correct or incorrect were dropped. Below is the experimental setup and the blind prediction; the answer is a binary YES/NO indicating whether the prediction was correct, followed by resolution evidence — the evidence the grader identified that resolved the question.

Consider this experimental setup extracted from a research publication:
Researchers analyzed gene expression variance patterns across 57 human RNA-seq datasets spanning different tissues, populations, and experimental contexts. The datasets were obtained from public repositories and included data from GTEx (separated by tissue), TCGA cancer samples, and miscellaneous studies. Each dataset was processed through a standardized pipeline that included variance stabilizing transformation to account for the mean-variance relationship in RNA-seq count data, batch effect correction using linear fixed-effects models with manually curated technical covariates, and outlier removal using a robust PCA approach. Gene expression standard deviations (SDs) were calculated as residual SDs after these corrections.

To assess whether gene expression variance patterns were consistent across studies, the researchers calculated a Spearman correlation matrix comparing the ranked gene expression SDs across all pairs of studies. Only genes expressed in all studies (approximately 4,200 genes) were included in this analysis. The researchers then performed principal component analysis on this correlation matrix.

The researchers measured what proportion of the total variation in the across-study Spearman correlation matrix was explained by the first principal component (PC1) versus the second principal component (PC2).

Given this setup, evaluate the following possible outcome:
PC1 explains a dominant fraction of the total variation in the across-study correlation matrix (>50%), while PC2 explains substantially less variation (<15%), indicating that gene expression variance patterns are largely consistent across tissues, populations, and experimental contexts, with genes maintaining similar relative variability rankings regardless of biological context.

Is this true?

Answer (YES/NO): YES